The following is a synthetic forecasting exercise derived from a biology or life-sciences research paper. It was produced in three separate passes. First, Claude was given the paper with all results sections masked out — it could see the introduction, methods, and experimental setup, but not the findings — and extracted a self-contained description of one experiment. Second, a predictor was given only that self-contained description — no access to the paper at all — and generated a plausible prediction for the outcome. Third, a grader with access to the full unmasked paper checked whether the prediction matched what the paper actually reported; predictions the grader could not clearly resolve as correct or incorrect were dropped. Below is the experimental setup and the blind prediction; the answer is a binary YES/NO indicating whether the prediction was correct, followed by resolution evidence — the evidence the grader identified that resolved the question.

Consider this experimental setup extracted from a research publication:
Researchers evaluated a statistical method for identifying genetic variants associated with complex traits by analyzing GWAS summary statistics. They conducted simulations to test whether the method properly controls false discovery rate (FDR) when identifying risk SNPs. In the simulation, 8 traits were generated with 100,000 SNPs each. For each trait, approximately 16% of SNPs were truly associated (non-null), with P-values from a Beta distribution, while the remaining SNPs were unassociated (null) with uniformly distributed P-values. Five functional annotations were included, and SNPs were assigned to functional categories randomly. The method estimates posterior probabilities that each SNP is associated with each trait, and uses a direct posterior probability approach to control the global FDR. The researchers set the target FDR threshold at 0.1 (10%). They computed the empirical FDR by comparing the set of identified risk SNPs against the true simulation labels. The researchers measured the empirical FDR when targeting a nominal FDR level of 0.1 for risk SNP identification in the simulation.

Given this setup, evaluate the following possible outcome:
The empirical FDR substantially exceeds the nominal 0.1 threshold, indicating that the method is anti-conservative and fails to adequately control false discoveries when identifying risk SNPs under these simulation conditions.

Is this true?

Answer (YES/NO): NO